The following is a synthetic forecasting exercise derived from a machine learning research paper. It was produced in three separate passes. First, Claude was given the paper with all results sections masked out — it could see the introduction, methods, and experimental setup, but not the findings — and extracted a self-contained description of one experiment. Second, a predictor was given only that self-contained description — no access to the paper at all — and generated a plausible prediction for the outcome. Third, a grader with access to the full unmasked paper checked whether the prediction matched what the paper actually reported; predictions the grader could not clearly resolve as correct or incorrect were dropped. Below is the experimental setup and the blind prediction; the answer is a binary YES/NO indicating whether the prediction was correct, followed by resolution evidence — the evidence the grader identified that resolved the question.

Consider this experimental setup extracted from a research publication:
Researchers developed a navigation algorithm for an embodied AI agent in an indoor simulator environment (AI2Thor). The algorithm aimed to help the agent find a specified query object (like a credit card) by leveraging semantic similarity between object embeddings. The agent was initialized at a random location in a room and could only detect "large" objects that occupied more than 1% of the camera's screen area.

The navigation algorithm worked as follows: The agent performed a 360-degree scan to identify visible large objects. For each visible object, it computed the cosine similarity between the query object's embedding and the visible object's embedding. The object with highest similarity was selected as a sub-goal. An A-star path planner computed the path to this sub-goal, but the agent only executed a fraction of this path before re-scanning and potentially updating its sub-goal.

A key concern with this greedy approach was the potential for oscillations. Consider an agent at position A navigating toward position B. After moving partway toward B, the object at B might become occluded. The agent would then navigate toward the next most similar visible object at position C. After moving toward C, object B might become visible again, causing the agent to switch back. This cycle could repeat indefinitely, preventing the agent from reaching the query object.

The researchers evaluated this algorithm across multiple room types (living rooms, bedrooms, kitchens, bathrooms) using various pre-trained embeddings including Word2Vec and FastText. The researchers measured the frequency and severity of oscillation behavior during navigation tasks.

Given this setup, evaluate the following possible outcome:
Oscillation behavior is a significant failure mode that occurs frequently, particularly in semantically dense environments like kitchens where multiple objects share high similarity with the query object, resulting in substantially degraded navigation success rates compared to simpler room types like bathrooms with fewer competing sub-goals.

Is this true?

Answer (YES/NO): NO